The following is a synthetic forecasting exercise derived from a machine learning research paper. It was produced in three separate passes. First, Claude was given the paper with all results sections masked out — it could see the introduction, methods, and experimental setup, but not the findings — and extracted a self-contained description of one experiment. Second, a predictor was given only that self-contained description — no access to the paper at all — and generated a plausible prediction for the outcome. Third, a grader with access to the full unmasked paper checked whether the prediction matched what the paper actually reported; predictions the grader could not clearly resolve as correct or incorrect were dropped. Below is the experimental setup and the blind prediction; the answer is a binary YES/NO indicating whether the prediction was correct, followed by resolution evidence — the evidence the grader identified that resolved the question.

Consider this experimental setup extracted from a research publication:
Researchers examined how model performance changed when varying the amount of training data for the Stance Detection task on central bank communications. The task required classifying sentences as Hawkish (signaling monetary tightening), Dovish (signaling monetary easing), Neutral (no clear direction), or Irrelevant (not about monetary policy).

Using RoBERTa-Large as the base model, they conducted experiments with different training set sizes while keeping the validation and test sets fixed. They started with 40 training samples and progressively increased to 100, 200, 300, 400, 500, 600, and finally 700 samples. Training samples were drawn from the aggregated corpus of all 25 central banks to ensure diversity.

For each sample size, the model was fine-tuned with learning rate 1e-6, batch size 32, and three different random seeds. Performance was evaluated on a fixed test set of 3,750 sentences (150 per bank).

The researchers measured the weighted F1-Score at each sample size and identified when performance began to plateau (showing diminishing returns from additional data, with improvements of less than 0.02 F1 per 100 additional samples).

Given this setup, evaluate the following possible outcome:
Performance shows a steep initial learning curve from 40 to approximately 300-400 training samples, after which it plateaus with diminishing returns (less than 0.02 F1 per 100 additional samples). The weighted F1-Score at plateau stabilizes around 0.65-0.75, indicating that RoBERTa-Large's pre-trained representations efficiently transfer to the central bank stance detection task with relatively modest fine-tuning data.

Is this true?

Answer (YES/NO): NO